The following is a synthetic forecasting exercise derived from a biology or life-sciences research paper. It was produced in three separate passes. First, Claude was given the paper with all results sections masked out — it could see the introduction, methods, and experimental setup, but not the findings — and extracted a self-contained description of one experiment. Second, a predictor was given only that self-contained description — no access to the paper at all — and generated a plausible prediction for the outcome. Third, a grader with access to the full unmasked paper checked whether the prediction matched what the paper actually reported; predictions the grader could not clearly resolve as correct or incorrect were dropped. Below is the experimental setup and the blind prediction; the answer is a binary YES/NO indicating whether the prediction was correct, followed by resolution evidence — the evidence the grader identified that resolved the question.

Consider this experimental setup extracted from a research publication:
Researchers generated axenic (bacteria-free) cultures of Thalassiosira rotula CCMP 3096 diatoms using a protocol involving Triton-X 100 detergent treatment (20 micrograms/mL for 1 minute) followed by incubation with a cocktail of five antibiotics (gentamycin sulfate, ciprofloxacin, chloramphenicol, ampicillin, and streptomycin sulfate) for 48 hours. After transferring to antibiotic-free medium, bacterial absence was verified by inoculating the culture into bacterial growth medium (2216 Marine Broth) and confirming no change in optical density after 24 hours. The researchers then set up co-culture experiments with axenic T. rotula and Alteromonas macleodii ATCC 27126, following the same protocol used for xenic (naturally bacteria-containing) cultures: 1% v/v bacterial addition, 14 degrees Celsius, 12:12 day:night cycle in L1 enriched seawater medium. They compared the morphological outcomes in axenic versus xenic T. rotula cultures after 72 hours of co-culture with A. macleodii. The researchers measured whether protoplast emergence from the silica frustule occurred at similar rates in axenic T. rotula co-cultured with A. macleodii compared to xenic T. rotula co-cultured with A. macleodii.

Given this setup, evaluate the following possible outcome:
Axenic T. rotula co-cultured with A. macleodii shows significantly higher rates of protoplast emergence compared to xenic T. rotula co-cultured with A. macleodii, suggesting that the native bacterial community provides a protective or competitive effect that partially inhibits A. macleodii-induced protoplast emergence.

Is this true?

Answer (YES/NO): NO